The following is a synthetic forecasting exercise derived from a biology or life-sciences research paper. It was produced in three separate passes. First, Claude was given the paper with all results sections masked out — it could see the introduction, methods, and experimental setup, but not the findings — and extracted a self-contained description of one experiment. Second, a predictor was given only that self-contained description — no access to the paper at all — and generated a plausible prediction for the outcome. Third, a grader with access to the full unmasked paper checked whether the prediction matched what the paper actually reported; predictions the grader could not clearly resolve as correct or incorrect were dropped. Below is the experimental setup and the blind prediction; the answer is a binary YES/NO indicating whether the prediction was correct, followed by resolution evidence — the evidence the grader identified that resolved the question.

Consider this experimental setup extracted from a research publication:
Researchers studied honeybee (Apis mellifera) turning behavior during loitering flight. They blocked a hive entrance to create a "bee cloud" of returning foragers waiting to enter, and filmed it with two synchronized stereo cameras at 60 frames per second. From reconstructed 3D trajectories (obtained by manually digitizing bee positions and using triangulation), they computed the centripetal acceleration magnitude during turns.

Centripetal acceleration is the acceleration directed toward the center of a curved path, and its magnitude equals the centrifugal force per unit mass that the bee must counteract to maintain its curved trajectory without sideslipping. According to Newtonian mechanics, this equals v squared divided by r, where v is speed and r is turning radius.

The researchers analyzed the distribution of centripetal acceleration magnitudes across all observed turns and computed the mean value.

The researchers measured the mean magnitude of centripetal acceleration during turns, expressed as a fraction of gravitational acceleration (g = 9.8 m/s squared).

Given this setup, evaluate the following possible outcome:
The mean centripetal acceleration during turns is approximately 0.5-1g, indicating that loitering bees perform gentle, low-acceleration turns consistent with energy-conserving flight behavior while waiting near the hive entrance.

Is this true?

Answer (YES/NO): NO